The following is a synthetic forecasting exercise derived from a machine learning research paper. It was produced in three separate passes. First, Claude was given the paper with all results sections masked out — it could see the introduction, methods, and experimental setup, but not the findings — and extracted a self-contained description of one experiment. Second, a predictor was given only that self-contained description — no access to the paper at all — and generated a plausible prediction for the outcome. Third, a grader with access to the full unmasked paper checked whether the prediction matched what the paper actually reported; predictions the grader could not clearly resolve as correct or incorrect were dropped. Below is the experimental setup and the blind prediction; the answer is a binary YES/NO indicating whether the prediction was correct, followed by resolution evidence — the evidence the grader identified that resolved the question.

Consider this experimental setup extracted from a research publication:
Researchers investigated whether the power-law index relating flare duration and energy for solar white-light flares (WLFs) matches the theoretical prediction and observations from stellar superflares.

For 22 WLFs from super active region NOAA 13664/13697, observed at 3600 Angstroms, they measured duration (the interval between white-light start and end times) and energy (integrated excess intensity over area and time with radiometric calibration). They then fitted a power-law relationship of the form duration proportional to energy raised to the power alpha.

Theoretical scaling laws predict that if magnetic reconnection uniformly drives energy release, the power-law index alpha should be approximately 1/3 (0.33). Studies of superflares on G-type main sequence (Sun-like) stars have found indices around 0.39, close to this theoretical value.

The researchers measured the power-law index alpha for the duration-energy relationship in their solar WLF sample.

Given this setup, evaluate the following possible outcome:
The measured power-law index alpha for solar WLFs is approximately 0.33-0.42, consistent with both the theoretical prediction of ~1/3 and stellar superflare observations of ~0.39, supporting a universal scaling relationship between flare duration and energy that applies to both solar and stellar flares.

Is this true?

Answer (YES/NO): YES